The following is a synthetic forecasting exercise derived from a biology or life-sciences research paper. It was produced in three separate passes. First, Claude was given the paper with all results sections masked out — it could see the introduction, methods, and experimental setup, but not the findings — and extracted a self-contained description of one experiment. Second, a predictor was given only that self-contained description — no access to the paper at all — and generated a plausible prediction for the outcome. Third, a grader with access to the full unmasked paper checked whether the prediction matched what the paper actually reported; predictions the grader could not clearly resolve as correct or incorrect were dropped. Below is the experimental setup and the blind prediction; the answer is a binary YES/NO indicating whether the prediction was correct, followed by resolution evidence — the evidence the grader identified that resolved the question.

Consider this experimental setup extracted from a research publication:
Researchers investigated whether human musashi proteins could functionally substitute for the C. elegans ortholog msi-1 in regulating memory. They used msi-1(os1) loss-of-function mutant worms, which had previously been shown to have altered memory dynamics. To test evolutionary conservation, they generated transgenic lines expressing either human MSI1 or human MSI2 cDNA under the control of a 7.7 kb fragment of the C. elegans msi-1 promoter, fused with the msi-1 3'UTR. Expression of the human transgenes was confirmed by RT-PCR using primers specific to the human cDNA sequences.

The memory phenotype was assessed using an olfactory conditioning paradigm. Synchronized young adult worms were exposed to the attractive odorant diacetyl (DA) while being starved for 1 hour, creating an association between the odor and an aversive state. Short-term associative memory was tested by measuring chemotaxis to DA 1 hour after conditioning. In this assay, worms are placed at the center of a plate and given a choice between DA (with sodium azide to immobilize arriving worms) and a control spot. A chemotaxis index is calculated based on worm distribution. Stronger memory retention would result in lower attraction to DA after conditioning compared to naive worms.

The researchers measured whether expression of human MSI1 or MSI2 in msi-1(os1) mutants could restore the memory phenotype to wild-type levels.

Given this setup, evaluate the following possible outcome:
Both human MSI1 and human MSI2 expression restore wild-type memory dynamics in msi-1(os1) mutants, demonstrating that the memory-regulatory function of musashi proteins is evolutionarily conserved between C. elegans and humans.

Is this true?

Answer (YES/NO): YES